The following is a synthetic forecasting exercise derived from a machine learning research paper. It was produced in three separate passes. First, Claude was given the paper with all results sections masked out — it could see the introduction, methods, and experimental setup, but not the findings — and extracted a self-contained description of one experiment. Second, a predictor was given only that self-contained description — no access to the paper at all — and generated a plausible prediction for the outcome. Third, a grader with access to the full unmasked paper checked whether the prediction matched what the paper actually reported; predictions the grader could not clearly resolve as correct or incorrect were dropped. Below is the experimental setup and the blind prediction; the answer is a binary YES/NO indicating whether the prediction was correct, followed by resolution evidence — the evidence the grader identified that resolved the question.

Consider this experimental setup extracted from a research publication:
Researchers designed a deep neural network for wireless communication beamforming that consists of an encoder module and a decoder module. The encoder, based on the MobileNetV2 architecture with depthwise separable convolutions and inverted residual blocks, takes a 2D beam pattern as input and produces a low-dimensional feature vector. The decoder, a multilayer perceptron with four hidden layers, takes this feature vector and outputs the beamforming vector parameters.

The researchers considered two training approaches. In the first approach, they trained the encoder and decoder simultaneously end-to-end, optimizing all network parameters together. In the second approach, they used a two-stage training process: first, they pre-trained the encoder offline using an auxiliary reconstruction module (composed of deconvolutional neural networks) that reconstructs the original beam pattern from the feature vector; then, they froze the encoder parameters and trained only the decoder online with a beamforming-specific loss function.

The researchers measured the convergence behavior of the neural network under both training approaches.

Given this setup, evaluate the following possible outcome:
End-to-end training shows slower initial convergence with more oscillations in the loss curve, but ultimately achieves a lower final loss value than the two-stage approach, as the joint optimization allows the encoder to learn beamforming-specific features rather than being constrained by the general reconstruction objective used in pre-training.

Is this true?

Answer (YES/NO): NO